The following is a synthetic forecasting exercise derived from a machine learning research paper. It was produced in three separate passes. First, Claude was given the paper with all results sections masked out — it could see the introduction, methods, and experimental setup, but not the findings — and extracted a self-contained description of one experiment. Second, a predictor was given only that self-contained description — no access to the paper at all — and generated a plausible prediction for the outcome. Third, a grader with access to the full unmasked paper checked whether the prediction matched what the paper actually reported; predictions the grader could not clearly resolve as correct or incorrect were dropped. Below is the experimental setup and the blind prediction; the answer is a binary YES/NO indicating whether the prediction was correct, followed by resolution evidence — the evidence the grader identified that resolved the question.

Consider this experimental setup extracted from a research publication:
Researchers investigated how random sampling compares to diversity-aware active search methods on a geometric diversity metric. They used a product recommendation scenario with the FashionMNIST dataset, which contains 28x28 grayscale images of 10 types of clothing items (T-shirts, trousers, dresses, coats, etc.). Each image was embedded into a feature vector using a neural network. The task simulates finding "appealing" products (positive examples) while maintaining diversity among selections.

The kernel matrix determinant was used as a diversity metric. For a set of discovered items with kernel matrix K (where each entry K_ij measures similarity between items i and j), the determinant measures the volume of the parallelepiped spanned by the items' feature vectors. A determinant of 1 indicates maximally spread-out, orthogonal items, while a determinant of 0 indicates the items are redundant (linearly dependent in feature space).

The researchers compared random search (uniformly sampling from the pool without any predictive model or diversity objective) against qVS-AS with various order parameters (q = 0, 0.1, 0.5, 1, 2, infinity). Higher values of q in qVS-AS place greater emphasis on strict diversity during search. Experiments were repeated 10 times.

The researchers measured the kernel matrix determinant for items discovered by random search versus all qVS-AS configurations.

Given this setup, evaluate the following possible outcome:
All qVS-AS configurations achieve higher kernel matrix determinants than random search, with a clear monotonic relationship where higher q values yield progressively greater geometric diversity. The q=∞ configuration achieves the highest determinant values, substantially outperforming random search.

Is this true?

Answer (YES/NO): NO